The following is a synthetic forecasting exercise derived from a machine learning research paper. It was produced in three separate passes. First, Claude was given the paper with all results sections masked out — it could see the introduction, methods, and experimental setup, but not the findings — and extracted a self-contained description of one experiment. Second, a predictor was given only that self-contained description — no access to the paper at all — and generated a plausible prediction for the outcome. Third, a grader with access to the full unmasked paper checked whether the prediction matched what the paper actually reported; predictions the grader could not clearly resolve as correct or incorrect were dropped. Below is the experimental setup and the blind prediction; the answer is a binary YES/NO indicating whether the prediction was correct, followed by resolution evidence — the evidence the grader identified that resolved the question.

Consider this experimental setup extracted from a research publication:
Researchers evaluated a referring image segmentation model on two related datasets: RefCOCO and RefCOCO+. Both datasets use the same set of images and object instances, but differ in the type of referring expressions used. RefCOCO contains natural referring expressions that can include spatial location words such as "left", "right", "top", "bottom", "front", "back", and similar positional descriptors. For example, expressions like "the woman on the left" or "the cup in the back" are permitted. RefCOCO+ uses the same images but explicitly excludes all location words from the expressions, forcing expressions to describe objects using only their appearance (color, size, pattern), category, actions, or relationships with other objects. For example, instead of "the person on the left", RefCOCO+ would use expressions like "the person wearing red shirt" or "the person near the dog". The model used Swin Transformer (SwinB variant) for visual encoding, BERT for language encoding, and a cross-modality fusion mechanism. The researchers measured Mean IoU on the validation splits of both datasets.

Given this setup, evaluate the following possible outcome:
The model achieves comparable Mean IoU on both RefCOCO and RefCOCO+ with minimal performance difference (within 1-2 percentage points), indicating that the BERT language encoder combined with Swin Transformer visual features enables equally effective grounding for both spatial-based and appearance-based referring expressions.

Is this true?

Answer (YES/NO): NO